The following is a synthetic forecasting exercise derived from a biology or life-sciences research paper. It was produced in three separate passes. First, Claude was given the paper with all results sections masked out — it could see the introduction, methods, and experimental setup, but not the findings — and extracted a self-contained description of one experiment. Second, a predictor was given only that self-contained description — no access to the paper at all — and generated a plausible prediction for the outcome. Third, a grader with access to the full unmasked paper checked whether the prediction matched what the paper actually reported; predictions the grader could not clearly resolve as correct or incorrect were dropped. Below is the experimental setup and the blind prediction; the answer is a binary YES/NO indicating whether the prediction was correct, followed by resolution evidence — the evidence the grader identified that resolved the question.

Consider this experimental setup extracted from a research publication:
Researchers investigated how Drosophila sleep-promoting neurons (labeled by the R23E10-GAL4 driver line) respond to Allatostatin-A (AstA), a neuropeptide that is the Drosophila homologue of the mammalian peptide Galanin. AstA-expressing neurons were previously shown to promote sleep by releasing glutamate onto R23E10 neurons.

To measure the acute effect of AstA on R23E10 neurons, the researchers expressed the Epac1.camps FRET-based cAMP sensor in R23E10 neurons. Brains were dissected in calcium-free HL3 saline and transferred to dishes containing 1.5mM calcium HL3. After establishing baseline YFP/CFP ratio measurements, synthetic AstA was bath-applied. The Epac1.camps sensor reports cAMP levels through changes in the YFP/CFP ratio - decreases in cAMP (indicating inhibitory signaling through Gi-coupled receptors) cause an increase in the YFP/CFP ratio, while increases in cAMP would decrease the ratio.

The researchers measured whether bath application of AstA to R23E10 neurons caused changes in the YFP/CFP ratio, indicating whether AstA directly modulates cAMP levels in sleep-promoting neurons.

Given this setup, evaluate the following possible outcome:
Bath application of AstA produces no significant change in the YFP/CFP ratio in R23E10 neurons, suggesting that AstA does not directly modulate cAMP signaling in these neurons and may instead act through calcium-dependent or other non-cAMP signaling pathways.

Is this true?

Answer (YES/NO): NO